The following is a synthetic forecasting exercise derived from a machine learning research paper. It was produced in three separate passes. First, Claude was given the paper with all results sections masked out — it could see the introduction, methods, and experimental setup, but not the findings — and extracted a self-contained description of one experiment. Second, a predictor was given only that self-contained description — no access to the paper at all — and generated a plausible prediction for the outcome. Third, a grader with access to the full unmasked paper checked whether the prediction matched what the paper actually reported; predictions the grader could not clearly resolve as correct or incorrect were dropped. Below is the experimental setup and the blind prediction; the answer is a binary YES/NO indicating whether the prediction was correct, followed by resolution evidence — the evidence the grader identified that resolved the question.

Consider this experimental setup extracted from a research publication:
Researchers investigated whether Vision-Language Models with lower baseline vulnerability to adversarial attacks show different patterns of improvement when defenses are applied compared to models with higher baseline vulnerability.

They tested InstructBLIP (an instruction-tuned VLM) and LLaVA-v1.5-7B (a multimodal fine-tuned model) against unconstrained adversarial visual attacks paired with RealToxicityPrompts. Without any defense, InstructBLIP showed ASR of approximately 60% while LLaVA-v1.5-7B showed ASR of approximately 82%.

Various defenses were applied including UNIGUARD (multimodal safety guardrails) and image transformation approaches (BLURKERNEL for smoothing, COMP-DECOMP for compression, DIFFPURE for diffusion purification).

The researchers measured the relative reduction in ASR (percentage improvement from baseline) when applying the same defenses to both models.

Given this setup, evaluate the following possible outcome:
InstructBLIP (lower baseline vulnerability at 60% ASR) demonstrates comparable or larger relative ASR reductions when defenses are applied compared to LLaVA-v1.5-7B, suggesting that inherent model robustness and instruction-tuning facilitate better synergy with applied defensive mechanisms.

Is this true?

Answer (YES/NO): NO